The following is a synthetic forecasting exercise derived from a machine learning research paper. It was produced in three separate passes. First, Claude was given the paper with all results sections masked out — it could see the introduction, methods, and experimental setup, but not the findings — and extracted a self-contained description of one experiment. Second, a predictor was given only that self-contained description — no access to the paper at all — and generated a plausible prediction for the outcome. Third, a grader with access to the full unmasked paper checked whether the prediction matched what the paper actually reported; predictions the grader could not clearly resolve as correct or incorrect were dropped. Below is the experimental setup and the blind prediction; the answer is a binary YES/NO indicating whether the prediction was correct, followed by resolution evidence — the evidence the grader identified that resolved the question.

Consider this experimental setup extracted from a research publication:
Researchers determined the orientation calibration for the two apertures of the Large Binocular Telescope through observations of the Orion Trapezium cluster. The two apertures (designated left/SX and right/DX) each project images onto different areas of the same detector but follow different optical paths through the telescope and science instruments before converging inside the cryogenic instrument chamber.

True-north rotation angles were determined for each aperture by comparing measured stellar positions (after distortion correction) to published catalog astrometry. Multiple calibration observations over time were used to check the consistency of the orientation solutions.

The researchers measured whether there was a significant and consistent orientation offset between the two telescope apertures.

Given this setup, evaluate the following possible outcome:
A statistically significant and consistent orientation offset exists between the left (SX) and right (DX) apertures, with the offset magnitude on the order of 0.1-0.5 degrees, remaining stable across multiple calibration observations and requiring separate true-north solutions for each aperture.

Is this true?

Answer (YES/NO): NO